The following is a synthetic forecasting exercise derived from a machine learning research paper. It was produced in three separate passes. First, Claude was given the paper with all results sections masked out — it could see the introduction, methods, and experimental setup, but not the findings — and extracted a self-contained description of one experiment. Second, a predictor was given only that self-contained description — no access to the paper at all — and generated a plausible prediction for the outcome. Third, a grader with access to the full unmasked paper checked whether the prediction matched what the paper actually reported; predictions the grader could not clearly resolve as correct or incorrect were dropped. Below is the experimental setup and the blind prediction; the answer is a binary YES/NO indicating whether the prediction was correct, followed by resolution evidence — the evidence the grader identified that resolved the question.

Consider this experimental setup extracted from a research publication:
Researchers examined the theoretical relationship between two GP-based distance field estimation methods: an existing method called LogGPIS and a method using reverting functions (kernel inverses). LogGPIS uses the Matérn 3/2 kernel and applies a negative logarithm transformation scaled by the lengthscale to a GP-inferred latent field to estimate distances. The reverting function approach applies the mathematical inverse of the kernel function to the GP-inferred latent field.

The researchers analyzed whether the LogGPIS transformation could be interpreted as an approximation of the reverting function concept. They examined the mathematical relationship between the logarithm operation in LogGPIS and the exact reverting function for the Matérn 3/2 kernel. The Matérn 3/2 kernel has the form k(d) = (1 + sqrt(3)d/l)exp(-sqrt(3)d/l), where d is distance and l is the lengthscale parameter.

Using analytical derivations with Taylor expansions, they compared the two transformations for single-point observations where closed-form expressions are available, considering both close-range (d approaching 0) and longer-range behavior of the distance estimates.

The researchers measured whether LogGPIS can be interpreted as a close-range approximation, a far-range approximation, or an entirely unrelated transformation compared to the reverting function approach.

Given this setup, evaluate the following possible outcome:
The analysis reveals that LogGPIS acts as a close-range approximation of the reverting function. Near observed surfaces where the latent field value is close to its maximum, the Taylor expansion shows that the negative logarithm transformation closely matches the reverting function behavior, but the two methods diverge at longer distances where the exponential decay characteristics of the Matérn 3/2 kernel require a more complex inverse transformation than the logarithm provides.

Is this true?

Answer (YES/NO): YES